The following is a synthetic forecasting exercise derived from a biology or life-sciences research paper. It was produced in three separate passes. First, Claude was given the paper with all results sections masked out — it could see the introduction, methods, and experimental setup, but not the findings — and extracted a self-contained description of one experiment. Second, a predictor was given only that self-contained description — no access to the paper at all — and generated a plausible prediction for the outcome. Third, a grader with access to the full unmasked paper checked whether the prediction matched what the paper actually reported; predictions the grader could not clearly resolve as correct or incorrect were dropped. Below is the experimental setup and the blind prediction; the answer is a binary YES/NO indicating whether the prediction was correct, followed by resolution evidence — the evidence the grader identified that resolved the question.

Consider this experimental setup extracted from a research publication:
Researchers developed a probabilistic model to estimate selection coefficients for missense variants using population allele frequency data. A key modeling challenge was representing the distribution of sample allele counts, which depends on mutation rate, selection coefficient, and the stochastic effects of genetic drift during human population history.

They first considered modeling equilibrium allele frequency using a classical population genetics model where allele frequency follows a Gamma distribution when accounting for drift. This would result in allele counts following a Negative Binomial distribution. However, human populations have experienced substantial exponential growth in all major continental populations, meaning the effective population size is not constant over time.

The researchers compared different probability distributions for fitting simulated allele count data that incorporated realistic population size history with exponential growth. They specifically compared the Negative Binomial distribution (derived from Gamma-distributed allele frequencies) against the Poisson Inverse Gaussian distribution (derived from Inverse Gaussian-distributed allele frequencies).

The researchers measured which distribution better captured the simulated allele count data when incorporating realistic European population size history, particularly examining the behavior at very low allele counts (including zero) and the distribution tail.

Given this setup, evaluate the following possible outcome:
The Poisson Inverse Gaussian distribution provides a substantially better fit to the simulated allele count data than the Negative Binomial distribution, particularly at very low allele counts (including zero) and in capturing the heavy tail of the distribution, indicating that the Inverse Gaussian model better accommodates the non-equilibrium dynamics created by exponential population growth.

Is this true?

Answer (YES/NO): YES